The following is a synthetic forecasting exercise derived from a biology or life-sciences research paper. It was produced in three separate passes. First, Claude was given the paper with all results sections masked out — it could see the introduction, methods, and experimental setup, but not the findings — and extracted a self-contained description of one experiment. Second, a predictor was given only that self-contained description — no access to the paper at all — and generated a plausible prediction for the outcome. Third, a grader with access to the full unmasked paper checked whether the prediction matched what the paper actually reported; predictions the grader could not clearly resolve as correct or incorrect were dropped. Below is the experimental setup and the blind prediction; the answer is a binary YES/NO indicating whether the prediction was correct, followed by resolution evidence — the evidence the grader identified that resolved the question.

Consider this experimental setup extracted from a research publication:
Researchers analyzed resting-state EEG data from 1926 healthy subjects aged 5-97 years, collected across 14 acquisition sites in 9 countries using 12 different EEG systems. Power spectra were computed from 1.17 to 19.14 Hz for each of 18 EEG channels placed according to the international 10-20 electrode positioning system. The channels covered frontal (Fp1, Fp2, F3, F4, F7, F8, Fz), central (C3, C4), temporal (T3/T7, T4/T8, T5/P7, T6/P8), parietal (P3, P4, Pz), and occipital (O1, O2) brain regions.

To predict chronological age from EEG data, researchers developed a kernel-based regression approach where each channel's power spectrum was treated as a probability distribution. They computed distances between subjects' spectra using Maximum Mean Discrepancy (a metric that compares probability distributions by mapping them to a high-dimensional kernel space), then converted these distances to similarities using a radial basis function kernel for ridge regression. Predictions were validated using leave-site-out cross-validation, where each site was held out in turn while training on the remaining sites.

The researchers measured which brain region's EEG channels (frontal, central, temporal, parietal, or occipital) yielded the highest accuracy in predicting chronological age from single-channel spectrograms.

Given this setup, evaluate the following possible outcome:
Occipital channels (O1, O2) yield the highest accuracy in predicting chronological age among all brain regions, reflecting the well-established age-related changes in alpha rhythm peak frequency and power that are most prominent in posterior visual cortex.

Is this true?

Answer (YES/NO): NO